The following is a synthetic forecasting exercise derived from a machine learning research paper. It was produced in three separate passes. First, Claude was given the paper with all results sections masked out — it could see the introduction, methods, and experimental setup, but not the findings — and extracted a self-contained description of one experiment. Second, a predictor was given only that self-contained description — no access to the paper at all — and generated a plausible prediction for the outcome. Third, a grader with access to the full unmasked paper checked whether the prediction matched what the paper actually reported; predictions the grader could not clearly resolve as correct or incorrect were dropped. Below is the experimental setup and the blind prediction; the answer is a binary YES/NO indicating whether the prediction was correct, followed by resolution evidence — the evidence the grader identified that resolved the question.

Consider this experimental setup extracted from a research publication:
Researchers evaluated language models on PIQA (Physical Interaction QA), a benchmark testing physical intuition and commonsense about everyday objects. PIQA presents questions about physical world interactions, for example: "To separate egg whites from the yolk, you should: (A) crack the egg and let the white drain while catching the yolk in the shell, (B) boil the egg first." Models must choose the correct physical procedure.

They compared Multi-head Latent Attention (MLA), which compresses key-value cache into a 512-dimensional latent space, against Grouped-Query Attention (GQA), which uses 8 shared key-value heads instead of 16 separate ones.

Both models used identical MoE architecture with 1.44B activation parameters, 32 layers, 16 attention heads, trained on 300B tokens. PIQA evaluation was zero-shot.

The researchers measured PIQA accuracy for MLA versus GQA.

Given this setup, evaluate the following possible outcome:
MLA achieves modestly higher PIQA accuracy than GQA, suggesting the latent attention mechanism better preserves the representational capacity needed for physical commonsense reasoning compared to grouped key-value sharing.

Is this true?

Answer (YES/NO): NO